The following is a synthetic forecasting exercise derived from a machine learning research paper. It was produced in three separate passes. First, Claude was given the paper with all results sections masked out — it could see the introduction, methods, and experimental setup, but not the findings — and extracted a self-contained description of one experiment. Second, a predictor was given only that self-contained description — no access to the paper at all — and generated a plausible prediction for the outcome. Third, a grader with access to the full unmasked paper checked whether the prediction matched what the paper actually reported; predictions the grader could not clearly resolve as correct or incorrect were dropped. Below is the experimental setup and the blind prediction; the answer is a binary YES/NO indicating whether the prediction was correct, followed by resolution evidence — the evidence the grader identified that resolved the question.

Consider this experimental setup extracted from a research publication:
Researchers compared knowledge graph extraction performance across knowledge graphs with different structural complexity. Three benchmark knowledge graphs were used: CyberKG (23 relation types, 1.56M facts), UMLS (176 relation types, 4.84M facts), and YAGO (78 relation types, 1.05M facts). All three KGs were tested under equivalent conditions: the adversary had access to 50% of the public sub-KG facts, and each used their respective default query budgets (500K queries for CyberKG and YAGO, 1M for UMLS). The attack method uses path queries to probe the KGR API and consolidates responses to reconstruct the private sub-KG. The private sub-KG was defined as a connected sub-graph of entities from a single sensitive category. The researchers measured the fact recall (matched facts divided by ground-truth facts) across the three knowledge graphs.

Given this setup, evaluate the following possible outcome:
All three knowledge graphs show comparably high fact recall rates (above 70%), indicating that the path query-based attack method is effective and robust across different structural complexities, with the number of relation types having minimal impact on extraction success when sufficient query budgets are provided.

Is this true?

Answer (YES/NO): NO